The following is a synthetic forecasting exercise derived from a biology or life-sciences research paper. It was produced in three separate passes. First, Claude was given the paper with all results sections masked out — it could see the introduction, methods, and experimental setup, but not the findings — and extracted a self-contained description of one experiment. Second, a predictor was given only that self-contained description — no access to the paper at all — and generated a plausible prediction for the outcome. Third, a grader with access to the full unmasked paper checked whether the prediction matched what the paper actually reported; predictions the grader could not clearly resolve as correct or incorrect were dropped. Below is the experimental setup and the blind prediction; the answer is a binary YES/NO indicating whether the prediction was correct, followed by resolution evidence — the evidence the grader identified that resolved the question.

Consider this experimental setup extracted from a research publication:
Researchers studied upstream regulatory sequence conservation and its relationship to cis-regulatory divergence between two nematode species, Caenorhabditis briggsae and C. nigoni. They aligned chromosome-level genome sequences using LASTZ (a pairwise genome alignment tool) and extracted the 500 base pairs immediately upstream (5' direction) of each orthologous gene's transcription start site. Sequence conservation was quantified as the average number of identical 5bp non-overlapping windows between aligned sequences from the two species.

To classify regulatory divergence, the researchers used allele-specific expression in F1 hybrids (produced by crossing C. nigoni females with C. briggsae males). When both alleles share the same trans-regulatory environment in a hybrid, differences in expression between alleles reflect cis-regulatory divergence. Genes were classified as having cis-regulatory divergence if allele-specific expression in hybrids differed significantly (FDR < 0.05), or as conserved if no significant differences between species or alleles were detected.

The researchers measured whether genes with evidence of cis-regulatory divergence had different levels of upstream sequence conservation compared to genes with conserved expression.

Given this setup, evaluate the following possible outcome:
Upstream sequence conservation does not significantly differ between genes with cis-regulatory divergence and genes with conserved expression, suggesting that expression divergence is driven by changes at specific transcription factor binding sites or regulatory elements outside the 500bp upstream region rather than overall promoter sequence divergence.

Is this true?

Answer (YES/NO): NO